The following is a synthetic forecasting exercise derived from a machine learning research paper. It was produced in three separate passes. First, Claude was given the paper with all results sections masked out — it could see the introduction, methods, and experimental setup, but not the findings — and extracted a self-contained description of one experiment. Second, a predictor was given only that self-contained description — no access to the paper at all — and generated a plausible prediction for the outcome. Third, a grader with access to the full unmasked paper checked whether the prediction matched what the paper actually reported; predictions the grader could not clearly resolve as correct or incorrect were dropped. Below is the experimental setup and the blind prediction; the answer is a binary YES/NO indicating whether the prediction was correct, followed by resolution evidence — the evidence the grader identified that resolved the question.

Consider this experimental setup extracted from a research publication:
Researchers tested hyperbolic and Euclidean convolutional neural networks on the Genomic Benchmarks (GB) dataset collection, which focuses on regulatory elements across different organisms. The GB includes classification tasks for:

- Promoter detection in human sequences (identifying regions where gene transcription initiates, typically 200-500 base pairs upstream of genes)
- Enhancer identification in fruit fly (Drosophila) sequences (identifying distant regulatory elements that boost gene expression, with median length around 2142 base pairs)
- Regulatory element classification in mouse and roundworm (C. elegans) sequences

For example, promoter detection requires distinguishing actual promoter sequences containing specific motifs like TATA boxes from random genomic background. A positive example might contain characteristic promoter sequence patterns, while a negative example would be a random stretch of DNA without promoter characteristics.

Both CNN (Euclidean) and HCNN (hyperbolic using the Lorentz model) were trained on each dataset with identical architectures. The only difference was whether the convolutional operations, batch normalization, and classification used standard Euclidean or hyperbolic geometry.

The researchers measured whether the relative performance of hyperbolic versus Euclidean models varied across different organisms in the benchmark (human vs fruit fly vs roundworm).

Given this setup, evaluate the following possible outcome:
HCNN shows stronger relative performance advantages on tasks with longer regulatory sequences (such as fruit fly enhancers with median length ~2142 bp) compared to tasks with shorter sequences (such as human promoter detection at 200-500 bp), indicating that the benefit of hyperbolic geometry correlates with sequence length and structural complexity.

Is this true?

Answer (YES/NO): NO